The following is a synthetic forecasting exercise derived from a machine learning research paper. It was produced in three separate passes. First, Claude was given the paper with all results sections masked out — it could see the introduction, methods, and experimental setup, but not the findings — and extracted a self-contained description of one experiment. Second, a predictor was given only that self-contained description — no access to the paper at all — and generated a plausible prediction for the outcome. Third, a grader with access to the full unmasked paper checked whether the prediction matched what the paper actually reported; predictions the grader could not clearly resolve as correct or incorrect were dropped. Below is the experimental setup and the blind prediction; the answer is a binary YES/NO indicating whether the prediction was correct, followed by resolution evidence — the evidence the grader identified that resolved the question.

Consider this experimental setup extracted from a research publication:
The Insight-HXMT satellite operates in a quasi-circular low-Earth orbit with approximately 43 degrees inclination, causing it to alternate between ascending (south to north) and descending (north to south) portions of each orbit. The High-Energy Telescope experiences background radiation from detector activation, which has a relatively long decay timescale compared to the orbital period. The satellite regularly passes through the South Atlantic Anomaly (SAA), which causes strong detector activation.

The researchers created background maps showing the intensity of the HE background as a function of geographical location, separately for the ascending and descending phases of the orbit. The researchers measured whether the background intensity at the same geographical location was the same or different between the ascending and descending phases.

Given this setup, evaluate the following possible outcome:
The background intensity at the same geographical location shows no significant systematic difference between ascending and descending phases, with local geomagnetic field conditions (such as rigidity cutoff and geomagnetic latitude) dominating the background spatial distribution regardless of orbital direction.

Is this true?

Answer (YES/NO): NO